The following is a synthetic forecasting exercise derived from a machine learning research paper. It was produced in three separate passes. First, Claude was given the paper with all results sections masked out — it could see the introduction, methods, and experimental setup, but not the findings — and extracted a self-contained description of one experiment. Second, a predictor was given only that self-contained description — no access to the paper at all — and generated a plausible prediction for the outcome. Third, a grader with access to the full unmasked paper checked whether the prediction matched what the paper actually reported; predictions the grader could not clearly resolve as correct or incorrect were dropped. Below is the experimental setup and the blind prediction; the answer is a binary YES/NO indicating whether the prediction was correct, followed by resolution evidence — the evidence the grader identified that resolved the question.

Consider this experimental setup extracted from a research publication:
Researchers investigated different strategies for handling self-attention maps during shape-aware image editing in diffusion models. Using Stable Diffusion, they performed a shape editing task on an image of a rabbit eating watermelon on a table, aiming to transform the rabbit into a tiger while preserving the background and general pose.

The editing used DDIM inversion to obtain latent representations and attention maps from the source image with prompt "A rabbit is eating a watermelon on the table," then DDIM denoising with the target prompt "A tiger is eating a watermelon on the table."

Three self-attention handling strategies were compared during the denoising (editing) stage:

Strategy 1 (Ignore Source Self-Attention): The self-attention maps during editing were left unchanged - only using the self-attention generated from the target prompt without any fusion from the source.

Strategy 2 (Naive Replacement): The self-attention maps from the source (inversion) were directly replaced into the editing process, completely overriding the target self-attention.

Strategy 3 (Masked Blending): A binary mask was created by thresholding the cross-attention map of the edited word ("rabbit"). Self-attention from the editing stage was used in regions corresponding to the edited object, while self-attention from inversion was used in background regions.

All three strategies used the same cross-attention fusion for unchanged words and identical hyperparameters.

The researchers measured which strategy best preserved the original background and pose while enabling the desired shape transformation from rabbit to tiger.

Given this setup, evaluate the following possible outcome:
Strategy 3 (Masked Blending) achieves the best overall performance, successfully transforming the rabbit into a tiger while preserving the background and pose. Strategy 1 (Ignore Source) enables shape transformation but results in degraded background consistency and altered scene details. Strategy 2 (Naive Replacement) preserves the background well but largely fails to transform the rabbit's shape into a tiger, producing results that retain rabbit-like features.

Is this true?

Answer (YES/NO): NO